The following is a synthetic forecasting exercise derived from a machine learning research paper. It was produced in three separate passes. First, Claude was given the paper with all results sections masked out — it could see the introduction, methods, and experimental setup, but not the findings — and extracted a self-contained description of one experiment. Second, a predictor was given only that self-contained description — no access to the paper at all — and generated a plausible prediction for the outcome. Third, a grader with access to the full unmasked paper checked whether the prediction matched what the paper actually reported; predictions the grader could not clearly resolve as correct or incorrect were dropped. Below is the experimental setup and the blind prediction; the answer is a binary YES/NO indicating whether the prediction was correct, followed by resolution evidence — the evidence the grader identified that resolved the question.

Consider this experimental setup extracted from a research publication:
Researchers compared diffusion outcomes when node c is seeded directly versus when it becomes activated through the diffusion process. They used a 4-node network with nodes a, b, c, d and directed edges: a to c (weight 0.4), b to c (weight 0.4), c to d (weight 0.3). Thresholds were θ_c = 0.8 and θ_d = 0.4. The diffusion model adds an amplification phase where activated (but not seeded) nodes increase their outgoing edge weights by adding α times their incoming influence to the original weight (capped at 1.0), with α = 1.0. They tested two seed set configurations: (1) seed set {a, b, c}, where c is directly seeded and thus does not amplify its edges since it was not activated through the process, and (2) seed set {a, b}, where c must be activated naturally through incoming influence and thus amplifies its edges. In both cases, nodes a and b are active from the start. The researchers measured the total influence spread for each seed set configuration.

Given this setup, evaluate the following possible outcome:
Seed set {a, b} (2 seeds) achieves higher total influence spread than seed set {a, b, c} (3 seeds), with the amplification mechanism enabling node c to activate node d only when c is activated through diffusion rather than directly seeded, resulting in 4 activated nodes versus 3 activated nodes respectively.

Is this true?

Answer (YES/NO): YES